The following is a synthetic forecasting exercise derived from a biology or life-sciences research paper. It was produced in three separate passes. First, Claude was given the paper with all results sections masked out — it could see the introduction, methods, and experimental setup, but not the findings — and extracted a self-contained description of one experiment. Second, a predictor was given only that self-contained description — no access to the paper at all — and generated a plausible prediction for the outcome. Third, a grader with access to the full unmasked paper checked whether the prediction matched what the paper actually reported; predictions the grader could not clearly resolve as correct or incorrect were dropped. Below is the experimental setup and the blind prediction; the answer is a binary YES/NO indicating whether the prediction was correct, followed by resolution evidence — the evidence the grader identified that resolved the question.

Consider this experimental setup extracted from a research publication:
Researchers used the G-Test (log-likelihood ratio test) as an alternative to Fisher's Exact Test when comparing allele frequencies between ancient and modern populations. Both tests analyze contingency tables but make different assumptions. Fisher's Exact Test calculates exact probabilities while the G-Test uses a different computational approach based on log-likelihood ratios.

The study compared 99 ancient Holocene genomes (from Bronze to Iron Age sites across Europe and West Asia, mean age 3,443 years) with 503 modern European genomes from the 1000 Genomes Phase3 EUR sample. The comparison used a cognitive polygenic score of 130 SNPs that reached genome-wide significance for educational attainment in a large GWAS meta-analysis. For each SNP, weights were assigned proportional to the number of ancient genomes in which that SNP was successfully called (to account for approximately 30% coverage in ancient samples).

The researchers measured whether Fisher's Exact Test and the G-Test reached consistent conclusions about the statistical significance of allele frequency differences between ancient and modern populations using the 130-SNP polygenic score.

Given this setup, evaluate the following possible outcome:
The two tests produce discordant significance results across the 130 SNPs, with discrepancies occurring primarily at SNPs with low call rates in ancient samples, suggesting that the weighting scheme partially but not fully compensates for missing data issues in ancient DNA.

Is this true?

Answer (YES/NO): NO